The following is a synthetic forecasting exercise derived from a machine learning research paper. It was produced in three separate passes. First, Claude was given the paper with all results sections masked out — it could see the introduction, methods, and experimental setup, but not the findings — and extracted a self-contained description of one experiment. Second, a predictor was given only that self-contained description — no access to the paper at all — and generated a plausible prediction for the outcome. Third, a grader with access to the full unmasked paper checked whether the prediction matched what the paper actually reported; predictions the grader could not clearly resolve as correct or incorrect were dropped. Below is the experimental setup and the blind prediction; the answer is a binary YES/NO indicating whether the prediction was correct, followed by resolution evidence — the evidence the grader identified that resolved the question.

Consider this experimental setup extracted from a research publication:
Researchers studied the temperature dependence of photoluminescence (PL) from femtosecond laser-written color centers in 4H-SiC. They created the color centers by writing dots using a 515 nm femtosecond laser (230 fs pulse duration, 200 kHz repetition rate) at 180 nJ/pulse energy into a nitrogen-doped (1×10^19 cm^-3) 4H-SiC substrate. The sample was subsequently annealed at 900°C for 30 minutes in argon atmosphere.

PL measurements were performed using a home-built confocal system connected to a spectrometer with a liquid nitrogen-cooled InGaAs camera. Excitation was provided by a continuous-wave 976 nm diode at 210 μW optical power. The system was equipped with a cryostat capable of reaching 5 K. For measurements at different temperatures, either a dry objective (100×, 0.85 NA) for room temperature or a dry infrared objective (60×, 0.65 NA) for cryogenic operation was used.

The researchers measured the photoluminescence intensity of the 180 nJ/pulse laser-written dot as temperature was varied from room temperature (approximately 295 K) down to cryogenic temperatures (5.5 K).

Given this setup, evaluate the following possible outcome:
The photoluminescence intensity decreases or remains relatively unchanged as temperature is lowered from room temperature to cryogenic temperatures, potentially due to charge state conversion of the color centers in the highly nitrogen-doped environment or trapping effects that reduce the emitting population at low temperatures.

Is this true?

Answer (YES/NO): YES